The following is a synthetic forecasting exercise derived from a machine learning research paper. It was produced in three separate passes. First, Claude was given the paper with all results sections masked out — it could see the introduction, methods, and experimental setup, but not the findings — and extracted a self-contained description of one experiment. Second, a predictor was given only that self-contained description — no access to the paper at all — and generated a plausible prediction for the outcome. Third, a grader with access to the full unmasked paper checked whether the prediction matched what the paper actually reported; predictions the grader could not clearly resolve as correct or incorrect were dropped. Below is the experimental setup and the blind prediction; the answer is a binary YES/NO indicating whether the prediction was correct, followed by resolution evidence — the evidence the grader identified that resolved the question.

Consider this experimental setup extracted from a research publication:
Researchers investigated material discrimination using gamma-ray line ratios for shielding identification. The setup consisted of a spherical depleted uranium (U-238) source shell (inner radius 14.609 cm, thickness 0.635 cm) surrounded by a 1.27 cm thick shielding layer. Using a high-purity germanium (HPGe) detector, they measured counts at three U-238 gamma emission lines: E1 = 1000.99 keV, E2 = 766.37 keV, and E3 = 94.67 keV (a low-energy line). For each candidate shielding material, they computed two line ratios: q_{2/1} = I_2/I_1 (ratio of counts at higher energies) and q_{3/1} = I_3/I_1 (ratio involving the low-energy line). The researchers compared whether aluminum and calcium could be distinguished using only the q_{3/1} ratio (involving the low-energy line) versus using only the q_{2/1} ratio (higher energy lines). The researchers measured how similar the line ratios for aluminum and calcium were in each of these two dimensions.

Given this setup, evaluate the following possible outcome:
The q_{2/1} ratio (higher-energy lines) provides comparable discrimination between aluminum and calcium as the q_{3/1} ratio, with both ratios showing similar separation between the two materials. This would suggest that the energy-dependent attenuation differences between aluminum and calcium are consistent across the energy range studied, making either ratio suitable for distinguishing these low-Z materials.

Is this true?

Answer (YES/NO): NO